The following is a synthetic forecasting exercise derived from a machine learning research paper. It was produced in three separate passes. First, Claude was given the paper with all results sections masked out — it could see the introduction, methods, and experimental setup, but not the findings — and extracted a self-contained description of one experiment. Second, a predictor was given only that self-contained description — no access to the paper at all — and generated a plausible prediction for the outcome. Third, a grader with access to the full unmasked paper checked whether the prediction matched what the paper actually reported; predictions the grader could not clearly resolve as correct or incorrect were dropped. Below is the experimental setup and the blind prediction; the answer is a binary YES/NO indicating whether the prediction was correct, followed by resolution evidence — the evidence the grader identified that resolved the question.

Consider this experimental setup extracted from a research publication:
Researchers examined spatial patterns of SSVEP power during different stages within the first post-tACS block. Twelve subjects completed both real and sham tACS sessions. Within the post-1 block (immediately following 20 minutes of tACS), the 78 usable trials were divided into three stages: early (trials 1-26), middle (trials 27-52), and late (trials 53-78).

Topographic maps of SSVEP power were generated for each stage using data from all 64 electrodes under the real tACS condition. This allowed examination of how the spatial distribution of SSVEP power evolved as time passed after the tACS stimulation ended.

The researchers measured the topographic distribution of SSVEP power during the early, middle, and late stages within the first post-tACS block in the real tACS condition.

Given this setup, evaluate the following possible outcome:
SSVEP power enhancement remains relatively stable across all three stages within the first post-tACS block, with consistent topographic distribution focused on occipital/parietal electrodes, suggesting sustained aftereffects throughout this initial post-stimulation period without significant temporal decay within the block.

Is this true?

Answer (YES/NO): NO